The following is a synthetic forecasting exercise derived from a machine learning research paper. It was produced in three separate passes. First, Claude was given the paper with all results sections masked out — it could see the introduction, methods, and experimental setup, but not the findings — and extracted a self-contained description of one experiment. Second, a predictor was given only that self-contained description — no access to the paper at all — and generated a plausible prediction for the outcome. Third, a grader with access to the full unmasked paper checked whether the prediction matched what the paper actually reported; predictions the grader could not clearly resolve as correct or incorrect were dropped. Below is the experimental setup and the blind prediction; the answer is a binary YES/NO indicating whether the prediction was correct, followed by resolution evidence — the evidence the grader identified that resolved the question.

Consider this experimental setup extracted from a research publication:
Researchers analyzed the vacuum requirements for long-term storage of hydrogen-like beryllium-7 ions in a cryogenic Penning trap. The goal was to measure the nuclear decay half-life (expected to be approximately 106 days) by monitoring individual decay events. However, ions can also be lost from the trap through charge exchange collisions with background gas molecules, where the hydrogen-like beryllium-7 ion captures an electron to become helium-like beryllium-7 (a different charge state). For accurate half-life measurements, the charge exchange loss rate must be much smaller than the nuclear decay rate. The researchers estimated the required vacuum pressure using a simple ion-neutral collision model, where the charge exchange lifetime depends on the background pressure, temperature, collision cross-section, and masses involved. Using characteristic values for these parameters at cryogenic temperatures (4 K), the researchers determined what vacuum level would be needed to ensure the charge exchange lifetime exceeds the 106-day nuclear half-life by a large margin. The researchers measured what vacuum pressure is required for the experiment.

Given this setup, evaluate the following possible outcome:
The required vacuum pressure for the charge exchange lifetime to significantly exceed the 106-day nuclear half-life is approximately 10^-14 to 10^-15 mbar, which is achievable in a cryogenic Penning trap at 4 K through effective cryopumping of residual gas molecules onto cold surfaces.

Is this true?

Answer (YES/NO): NO